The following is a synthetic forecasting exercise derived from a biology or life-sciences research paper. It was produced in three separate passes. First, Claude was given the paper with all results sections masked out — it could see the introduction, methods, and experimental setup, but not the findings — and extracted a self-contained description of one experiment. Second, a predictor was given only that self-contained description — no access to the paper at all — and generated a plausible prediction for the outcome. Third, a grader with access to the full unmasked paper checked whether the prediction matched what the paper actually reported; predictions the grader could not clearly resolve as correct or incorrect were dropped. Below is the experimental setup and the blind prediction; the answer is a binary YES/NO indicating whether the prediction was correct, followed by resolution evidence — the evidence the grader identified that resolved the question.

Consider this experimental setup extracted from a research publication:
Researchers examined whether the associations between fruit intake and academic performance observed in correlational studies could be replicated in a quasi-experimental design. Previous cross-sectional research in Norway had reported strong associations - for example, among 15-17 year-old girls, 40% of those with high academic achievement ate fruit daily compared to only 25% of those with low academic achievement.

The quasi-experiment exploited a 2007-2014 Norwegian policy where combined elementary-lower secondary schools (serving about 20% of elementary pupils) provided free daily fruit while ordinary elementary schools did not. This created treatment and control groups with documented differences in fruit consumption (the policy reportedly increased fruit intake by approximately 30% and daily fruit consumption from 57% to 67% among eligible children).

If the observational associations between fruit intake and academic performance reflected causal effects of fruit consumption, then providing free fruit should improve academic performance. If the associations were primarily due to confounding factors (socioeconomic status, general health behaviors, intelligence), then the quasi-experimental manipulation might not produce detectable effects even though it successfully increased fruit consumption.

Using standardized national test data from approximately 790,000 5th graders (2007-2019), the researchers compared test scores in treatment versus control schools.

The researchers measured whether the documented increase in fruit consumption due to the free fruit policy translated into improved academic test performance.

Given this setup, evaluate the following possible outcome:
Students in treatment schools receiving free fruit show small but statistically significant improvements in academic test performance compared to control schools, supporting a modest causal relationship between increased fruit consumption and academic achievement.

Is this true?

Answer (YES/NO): NO